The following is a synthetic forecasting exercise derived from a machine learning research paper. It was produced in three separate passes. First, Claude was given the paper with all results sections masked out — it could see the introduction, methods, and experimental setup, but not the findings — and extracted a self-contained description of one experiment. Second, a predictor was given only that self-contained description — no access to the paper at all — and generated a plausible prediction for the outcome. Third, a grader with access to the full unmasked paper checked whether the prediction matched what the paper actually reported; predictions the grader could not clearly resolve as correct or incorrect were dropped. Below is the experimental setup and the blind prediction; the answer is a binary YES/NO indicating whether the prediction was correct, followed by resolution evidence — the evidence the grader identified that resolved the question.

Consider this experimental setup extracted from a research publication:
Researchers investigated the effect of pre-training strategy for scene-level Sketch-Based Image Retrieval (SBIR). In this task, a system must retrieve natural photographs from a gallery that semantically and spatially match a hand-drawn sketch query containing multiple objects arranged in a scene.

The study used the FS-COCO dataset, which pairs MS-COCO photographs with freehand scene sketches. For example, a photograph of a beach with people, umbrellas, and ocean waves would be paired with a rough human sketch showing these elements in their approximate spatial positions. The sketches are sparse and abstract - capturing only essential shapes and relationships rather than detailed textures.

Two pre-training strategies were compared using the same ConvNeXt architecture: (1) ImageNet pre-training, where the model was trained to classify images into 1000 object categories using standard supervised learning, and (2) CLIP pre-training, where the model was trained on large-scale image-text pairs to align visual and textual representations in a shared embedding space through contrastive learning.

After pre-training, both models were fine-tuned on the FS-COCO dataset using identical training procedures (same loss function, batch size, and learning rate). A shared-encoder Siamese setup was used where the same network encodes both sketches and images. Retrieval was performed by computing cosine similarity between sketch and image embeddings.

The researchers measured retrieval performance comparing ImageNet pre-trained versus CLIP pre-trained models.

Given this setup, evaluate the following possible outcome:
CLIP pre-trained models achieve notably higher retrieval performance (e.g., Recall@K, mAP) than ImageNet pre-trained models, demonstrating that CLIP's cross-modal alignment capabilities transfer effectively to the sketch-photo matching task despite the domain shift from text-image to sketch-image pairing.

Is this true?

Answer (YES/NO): YES